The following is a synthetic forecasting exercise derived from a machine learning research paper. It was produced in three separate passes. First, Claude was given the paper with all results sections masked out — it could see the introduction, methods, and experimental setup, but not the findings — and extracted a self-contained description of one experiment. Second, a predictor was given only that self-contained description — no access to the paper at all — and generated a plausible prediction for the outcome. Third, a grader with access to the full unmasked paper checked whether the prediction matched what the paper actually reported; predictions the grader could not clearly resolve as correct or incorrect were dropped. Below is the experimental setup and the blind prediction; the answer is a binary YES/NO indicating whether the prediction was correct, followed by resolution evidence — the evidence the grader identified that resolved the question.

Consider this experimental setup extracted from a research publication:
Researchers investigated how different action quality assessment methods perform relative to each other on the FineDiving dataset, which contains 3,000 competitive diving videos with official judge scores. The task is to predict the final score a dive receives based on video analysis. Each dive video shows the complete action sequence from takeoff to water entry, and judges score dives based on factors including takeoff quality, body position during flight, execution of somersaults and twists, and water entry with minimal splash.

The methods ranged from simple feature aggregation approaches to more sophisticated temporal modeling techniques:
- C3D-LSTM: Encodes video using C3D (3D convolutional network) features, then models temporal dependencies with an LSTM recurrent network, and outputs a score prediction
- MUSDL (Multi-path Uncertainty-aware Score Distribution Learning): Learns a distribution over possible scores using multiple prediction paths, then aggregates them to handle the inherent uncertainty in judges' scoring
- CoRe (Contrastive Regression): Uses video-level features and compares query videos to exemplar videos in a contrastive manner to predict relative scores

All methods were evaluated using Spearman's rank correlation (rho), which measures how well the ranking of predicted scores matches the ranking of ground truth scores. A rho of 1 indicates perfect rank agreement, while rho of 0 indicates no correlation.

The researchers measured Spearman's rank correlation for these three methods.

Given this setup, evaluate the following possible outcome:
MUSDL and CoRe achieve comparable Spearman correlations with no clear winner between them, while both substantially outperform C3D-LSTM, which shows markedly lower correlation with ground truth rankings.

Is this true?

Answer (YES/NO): NO